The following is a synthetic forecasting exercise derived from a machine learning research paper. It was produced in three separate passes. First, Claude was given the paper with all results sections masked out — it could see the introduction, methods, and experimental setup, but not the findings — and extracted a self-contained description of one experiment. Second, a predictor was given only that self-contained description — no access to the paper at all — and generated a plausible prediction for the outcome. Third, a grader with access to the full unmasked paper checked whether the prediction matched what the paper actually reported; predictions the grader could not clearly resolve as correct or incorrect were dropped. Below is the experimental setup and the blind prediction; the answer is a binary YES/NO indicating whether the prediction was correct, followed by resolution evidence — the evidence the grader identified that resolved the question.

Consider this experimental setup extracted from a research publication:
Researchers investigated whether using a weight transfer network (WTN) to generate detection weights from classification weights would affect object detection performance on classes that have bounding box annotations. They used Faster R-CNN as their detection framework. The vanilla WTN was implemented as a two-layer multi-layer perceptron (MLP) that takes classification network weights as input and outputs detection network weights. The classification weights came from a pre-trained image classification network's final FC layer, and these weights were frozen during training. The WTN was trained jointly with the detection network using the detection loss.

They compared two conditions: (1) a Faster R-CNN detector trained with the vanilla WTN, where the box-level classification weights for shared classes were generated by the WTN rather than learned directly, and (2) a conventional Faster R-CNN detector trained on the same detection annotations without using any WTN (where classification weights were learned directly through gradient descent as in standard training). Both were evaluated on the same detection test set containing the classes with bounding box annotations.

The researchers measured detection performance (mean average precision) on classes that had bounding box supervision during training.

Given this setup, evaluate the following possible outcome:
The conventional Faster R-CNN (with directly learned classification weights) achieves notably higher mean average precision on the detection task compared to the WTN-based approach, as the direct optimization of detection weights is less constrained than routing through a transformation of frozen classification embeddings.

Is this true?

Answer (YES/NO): YES